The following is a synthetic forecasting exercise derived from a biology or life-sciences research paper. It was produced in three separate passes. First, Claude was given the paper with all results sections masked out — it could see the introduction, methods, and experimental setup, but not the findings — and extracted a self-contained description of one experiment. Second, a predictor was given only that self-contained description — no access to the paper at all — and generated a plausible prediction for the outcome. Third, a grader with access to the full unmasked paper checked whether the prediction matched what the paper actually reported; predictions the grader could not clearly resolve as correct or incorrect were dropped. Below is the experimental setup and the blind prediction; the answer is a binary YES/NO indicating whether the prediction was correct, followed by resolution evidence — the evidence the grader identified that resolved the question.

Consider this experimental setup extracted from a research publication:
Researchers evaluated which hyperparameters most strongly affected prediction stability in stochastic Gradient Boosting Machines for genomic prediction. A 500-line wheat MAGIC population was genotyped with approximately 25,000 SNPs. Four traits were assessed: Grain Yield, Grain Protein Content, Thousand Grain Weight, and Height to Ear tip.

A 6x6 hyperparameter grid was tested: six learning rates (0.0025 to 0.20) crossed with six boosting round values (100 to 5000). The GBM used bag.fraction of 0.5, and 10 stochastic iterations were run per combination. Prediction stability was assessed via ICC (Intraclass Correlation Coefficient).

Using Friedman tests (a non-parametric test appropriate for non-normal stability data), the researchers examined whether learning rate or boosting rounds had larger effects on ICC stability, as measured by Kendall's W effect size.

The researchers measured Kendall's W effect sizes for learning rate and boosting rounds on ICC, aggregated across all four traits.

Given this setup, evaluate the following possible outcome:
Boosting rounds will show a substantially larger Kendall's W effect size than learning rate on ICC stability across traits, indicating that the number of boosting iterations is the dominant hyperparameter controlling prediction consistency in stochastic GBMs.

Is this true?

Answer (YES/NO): NO